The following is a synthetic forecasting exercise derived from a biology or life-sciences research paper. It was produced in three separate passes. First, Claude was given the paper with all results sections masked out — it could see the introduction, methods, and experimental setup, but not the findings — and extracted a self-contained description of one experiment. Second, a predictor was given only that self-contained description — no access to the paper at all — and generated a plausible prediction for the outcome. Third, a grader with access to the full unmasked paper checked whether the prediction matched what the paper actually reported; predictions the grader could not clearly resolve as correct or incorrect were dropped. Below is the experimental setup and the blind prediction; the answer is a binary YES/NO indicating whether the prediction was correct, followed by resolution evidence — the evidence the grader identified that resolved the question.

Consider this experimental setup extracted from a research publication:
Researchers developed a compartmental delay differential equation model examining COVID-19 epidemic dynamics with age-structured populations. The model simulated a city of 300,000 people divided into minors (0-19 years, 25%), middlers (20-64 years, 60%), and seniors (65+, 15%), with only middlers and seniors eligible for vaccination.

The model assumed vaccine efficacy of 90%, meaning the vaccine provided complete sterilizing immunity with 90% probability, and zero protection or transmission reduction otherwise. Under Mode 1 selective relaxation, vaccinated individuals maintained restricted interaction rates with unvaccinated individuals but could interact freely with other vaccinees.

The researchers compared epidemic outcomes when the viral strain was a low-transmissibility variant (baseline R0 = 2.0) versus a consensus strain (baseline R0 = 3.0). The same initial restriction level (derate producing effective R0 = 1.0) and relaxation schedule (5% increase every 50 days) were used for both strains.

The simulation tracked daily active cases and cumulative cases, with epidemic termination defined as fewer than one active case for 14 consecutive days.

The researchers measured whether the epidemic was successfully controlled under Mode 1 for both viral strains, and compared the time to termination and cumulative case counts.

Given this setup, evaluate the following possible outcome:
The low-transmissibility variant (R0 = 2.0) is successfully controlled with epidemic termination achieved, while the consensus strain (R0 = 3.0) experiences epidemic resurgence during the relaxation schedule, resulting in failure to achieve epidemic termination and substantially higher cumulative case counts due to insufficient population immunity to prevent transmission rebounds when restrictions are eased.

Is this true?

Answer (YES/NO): NO